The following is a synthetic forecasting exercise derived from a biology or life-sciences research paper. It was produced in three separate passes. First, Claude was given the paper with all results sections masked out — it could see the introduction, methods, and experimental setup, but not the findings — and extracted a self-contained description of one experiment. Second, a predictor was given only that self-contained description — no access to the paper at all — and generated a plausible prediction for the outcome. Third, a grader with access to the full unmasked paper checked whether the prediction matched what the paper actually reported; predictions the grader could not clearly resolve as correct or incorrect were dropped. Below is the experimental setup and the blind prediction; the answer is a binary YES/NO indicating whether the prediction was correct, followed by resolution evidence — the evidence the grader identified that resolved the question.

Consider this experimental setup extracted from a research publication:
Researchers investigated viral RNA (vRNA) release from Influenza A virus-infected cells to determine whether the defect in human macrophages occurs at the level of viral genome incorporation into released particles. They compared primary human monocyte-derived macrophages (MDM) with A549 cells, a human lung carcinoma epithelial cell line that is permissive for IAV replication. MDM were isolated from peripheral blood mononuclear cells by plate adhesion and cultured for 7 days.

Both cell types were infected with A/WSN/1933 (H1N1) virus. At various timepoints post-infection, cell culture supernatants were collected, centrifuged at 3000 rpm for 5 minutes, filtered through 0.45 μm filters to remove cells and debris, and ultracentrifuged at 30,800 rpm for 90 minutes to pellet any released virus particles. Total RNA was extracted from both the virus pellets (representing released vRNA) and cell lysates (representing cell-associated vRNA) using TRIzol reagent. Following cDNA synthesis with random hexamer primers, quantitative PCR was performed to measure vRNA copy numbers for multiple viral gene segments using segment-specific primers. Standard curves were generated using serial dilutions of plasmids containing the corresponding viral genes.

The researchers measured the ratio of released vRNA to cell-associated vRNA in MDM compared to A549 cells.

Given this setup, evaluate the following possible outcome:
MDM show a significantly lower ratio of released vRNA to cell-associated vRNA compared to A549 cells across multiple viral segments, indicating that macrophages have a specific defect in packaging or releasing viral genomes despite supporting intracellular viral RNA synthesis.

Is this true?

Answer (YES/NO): NO